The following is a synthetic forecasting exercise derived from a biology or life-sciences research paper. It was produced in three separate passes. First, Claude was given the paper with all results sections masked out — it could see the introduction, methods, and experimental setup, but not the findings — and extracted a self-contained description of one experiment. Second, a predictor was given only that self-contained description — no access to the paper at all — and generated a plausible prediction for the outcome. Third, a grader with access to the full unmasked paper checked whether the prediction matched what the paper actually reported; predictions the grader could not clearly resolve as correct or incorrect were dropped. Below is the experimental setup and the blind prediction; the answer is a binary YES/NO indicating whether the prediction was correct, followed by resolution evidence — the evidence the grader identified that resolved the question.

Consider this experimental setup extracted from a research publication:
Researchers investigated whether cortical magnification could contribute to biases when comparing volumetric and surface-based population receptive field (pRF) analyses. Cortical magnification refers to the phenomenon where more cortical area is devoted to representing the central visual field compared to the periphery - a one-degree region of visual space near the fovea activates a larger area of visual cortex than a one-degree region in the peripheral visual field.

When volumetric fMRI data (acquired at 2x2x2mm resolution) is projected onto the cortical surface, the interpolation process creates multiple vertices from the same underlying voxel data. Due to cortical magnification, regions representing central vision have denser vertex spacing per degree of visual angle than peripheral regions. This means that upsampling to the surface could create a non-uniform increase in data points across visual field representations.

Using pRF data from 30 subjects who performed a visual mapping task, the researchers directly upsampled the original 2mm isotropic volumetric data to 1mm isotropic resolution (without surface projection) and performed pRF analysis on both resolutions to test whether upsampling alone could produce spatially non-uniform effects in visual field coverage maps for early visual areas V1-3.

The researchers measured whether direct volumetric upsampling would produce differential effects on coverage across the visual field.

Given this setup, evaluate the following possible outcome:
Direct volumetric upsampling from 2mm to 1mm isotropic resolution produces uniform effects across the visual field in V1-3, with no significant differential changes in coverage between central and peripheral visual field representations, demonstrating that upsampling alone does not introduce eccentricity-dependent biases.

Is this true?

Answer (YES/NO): NO